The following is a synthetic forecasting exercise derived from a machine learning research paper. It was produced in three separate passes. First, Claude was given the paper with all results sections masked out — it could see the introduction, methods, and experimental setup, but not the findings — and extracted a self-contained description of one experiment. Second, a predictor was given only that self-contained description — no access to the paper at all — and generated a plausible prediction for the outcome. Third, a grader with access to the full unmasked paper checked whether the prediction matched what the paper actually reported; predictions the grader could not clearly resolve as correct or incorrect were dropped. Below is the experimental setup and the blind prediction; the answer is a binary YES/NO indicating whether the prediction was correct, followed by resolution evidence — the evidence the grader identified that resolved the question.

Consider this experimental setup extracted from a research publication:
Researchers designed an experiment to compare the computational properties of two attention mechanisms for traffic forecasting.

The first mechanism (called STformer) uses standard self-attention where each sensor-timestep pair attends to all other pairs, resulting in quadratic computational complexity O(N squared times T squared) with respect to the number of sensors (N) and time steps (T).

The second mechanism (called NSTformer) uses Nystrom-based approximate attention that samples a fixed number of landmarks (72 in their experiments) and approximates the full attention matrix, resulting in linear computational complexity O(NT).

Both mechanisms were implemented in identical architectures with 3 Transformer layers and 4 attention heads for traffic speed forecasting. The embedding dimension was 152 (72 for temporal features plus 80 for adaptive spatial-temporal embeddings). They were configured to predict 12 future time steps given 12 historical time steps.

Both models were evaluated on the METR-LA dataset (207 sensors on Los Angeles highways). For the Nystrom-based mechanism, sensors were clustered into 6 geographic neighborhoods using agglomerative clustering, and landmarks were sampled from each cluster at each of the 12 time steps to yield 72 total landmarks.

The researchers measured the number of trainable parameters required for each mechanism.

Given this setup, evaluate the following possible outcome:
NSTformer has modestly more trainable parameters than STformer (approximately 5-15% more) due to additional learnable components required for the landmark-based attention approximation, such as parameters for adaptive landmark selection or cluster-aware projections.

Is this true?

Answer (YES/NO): NO